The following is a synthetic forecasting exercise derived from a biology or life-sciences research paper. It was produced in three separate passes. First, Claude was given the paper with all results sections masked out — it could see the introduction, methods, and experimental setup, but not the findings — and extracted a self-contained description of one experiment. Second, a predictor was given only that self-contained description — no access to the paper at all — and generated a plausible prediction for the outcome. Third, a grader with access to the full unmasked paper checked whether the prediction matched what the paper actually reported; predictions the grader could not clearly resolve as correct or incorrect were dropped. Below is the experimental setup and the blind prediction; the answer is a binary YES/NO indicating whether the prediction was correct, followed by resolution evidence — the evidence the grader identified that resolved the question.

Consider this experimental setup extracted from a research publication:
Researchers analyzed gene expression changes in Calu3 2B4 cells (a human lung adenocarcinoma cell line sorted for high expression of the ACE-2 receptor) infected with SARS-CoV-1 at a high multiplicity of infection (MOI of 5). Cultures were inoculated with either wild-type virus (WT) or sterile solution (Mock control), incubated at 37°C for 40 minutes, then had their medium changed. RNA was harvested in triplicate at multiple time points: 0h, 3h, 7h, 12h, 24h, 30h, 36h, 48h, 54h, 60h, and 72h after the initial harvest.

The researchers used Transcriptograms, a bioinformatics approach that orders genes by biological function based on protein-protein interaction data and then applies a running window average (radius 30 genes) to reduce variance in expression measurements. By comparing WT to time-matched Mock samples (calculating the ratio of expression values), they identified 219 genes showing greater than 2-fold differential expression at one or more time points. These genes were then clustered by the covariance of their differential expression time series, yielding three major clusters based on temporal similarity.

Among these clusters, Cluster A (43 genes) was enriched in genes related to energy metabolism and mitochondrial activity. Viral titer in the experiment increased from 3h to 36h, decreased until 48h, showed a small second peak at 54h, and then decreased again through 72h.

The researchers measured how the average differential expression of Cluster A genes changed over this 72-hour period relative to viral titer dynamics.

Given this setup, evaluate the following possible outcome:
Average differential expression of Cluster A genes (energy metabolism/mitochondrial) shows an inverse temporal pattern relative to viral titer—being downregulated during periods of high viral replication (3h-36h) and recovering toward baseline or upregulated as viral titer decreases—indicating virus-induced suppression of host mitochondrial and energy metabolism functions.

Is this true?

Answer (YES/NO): YES